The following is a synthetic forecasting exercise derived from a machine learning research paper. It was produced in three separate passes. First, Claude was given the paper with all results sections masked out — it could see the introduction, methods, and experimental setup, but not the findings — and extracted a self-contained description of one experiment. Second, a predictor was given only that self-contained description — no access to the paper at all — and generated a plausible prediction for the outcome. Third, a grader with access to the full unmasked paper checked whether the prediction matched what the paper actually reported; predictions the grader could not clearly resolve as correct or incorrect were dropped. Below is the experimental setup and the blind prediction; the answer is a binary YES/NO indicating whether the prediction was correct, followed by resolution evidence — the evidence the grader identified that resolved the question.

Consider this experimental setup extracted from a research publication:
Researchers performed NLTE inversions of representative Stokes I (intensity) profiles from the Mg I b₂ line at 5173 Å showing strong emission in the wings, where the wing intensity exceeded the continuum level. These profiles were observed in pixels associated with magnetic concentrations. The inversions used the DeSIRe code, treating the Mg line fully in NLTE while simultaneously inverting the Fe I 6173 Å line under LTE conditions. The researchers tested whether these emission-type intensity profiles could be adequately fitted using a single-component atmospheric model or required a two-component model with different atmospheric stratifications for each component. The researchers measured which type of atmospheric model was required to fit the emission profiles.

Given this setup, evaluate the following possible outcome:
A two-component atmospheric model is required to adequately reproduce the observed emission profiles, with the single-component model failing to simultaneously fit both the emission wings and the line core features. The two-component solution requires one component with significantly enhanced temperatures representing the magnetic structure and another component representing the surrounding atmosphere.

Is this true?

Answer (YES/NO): NO